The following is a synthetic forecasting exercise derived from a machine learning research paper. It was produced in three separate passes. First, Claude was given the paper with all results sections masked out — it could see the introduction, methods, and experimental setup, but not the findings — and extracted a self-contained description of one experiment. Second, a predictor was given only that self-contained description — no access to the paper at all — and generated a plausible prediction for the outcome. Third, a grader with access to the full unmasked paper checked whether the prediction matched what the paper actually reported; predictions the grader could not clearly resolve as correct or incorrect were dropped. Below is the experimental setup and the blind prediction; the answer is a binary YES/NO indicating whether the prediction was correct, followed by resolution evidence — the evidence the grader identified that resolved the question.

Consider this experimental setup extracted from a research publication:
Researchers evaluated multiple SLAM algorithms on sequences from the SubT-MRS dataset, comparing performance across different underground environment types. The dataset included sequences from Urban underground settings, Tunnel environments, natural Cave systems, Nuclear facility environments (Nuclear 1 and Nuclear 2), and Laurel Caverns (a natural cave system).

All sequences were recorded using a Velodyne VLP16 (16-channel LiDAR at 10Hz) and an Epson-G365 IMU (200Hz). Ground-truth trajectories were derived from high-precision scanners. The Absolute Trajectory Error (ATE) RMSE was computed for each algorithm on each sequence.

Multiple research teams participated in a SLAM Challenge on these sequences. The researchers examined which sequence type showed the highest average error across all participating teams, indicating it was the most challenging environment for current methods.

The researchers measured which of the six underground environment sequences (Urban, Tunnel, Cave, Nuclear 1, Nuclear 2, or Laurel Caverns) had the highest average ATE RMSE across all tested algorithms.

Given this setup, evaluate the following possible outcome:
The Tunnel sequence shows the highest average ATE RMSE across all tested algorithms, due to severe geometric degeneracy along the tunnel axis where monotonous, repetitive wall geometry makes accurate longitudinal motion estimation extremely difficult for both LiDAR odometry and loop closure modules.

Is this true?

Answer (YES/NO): NO